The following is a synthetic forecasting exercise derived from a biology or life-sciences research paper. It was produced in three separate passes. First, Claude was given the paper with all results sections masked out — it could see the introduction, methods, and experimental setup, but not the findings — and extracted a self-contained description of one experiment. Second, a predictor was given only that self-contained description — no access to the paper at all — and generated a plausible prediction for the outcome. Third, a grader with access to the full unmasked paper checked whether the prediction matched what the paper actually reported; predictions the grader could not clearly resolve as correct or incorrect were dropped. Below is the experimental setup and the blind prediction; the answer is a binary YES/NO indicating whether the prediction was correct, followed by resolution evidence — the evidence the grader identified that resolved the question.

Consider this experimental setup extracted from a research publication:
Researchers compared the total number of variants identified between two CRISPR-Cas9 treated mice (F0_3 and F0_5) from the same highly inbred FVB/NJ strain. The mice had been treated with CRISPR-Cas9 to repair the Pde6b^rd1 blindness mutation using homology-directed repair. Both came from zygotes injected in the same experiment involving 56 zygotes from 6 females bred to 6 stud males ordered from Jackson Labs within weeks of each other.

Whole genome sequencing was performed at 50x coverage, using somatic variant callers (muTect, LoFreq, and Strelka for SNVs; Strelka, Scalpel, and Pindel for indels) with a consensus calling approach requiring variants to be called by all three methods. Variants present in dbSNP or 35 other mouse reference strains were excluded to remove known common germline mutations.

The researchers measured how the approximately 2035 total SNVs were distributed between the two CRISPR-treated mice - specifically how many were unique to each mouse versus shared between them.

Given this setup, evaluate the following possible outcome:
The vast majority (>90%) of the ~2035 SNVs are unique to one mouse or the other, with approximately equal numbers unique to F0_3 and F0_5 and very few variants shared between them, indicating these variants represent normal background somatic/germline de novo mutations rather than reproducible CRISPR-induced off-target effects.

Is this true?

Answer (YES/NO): NO